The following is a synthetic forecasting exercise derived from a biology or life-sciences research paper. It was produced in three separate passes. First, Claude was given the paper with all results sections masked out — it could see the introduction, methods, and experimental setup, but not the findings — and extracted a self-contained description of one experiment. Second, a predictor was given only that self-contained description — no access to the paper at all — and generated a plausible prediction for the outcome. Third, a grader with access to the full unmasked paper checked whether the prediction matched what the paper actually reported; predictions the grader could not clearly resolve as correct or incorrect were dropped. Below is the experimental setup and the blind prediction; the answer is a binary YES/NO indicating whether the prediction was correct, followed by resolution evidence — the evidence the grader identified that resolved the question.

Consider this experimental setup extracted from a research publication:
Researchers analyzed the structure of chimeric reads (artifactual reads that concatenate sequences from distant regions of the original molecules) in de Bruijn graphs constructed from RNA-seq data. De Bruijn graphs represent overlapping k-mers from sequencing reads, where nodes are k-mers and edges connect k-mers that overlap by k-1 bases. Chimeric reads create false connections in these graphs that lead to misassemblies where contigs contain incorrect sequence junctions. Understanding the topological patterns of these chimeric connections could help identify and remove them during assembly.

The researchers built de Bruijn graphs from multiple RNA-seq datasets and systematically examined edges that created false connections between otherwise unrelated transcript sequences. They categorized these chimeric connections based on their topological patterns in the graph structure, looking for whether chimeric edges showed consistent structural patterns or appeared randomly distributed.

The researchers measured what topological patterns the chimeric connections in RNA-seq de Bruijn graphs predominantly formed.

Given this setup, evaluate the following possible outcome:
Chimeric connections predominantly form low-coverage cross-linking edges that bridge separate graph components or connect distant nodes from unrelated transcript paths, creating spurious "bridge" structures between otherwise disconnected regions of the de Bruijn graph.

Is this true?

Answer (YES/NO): NO